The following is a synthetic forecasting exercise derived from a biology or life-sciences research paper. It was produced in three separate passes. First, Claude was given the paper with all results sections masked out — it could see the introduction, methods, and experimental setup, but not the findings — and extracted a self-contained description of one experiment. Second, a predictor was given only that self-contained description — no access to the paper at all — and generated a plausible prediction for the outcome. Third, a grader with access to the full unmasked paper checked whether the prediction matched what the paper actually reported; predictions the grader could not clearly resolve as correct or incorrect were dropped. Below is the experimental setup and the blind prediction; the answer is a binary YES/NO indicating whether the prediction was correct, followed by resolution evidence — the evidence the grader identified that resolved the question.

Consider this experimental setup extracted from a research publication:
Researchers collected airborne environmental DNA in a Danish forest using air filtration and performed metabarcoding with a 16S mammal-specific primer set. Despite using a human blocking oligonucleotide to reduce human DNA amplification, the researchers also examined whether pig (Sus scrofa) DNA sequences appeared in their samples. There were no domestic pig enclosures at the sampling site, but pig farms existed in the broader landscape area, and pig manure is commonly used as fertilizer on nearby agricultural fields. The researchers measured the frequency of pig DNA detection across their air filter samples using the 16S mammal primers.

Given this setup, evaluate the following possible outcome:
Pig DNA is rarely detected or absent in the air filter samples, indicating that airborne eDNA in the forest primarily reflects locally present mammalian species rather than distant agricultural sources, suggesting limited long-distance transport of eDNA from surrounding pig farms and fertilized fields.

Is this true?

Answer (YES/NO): NO